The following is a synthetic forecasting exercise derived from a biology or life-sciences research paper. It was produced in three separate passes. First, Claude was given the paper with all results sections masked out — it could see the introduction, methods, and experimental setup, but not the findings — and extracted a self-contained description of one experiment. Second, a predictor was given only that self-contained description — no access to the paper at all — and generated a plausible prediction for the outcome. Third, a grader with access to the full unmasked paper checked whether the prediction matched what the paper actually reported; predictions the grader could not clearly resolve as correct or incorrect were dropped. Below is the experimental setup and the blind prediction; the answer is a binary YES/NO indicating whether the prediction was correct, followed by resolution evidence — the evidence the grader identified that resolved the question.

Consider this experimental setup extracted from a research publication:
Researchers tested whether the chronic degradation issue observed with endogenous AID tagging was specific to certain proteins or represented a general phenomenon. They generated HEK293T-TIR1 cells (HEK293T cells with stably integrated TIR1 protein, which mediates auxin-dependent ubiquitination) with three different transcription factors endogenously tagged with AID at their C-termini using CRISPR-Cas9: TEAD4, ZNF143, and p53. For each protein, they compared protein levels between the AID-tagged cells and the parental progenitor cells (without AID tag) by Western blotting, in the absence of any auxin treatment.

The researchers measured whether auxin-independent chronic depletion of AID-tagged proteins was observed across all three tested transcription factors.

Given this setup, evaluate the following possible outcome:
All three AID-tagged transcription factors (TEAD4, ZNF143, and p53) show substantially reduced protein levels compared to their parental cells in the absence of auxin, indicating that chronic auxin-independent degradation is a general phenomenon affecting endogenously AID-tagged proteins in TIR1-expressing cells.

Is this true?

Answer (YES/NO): YES